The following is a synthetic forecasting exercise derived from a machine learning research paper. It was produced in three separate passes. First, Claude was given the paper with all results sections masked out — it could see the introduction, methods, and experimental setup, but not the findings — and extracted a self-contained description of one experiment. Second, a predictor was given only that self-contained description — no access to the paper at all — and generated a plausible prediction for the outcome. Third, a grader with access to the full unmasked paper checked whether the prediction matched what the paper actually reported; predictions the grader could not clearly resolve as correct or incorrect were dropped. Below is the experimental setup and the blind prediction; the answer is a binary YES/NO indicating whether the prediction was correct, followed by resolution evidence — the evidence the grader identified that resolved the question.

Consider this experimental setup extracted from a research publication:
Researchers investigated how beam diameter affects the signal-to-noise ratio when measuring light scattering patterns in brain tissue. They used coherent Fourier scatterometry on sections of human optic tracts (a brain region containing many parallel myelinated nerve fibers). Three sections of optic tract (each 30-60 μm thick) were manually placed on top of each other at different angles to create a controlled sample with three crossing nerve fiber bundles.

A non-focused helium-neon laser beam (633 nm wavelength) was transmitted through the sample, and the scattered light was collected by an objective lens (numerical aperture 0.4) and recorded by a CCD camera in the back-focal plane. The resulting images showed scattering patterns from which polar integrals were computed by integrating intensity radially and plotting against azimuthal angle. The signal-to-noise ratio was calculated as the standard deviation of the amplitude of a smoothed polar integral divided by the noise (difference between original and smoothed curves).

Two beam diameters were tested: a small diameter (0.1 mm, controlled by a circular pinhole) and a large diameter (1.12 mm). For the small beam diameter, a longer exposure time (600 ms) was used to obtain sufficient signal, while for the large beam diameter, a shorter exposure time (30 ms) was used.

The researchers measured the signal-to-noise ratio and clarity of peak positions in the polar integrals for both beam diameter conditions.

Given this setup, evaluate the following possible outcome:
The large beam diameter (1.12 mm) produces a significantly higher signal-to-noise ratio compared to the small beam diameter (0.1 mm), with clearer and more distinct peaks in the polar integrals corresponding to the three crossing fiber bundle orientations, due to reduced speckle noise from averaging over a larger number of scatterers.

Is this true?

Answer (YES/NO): YES